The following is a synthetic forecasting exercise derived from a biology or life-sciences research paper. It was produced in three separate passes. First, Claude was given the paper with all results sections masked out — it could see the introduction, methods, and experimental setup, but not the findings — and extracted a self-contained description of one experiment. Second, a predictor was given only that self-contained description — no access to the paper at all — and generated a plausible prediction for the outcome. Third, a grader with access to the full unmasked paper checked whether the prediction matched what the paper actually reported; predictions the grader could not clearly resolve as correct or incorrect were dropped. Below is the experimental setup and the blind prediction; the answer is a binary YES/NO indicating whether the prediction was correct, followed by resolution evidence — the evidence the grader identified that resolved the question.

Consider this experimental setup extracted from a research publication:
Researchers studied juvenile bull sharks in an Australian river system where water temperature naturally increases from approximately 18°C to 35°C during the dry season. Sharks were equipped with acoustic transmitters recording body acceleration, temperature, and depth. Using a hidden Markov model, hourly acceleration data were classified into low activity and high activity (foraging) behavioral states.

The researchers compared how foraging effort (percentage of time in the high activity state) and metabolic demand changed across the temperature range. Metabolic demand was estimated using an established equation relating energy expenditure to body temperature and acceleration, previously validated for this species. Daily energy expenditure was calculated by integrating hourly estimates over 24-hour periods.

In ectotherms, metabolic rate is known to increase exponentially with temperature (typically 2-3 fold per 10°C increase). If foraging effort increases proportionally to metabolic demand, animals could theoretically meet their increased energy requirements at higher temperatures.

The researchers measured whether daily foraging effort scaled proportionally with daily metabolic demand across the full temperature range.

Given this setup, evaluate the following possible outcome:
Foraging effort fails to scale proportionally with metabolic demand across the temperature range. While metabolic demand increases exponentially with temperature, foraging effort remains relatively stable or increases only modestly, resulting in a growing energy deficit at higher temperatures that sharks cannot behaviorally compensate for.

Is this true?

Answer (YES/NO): YES